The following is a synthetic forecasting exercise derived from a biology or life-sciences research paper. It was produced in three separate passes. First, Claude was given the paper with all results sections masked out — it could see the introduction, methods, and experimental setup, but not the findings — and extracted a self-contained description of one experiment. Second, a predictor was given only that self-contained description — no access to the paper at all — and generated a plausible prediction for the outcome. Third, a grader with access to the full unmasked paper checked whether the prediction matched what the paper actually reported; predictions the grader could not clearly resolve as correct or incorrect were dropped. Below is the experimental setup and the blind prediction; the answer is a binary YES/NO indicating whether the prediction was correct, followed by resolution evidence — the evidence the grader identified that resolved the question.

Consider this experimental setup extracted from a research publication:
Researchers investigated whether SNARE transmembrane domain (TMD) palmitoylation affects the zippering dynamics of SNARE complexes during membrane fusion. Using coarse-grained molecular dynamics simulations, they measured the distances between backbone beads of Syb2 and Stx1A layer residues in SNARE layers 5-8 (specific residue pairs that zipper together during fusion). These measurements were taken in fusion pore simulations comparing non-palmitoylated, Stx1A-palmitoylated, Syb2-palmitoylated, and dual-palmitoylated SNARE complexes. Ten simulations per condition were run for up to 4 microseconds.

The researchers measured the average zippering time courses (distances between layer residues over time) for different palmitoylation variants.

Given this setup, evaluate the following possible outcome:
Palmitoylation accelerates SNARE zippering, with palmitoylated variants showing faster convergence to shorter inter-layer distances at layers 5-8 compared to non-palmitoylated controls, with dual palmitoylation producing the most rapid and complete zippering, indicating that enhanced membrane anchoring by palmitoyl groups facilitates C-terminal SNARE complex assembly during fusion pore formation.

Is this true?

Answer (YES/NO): NO